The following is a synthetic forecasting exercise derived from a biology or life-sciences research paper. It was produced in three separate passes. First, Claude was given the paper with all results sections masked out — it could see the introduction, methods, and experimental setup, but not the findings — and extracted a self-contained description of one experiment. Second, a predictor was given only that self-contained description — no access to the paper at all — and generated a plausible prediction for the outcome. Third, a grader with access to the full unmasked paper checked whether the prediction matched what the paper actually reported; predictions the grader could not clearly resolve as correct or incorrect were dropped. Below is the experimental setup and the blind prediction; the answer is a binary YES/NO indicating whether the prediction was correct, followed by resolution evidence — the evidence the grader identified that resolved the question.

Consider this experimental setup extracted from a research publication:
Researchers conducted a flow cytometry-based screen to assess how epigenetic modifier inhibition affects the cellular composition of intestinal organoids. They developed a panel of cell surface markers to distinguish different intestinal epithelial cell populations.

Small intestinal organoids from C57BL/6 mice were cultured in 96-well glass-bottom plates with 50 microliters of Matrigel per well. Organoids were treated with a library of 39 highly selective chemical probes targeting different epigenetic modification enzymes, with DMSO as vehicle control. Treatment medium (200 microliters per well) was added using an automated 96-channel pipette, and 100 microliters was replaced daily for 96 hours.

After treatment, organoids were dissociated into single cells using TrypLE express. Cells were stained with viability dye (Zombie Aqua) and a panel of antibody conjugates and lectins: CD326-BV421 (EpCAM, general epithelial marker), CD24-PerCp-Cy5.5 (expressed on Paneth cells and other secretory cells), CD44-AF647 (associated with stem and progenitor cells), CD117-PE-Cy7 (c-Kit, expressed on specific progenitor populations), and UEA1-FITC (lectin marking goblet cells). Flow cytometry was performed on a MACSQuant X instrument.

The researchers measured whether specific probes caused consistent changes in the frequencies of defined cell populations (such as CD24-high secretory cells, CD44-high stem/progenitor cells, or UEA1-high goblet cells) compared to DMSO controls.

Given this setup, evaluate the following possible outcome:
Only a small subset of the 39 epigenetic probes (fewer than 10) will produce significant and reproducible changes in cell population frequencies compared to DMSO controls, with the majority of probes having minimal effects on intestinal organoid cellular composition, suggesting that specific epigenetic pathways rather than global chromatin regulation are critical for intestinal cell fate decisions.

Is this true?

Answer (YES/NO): YES